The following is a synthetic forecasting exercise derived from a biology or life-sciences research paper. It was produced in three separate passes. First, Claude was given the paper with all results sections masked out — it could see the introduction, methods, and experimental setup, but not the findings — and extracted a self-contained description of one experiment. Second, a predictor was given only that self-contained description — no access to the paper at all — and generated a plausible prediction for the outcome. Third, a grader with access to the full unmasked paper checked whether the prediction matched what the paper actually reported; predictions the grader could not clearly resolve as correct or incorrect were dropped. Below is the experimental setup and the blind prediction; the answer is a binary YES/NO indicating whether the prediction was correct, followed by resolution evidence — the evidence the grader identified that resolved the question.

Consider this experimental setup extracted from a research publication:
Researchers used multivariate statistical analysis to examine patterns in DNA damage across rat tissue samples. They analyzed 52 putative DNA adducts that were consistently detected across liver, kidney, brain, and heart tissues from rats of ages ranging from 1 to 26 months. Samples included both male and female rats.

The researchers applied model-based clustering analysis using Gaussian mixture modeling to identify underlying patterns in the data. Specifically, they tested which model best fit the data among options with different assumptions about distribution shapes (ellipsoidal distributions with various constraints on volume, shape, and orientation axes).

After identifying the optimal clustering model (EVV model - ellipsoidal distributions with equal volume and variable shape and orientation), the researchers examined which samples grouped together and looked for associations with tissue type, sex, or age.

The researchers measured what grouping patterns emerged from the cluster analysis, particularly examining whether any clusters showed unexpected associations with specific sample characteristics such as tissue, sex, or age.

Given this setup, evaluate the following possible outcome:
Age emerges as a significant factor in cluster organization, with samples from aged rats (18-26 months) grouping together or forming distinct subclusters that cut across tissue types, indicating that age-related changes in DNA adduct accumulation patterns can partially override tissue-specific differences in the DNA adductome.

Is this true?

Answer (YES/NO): NO